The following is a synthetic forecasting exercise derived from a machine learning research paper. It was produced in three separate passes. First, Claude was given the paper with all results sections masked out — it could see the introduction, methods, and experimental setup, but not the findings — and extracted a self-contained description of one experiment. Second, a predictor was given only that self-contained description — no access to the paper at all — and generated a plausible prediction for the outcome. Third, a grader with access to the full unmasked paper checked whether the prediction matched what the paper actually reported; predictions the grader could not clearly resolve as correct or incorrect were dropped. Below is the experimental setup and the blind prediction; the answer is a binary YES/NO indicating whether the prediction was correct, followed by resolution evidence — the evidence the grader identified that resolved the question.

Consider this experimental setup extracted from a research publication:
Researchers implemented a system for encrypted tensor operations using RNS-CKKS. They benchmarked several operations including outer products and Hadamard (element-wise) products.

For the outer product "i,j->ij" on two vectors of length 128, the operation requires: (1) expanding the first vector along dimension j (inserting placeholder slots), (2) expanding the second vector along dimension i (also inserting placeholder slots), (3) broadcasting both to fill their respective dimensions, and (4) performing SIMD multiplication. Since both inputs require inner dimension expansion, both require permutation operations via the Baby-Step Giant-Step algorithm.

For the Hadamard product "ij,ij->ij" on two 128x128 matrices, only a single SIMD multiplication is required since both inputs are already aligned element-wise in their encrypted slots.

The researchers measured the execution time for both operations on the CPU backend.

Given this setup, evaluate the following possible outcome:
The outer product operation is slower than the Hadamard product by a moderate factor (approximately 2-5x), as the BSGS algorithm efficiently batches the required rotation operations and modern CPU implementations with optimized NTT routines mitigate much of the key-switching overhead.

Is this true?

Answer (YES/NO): NO